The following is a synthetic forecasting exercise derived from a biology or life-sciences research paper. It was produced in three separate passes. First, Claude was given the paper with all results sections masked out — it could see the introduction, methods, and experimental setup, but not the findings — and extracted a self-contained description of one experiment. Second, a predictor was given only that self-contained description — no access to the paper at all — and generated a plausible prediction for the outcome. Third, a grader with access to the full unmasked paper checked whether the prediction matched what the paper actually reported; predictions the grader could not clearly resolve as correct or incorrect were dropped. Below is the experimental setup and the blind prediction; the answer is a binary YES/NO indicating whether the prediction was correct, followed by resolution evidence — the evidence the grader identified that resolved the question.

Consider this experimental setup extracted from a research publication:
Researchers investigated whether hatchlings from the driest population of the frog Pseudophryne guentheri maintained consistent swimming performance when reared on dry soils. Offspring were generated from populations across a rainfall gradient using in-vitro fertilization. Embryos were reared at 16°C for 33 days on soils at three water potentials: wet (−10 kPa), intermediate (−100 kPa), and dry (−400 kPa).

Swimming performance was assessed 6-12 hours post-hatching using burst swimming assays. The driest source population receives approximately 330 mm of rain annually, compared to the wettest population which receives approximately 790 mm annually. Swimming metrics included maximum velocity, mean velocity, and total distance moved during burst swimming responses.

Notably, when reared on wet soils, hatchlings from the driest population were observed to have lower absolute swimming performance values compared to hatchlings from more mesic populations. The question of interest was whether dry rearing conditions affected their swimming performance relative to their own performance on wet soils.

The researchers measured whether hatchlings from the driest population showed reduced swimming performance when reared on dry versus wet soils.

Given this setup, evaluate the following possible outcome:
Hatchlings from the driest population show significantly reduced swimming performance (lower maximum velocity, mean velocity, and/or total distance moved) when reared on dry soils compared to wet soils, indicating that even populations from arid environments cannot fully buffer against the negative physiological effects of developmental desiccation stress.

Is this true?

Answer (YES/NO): NO